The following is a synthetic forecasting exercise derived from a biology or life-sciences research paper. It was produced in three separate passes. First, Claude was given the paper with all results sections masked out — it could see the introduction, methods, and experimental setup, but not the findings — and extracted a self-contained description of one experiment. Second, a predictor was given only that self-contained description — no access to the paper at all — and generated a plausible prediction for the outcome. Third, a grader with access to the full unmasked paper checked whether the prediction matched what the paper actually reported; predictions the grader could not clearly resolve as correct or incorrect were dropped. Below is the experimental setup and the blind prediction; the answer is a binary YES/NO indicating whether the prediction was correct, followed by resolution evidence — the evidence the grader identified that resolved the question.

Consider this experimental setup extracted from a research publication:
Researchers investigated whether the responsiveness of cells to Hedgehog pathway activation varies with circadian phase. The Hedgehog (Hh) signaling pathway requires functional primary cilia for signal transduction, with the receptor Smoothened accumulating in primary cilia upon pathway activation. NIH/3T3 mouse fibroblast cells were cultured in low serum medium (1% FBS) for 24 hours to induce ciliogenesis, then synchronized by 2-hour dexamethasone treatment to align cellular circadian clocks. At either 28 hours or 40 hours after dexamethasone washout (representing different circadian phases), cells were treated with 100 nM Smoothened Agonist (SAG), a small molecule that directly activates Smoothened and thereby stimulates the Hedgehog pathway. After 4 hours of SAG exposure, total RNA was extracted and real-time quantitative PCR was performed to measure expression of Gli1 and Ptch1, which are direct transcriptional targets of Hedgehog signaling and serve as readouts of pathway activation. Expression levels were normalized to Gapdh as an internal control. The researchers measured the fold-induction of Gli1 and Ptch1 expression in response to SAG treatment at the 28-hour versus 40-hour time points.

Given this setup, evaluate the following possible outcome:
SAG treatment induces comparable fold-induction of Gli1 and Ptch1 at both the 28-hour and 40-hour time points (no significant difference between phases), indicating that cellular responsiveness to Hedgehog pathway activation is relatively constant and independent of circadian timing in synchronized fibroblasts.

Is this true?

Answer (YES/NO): NO